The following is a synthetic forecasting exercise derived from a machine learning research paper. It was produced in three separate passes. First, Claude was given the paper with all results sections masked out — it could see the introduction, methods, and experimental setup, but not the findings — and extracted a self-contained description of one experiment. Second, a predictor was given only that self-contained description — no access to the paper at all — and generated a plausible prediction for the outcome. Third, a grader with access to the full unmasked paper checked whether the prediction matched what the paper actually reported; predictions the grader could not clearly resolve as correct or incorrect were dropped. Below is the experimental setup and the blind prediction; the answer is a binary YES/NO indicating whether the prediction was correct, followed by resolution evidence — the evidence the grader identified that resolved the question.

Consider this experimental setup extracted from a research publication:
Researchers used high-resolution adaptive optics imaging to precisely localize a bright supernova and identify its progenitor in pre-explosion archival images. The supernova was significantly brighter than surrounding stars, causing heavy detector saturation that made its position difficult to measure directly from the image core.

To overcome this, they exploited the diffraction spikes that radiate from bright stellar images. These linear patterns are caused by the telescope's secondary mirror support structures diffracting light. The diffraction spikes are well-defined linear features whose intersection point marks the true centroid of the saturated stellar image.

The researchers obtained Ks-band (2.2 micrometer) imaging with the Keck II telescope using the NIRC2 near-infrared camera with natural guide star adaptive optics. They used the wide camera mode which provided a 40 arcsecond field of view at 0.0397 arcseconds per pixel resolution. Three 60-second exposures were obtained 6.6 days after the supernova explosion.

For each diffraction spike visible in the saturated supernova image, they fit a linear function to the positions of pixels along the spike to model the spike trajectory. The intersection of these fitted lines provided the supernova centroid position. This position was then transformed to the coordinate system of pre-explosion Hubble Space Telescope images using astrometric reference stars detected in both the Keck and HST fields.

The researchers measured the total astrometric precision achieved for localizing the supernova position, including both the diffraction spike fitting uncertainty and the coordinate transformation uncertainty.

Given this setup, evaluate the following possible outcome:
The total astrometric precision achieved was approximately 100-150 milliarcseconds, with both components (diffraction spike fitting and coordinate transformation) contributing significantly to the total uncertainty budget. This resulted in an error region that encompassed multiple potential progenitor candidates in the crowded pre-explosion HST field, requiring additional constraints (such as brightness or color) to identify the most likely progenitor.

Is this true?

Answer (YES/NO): NO